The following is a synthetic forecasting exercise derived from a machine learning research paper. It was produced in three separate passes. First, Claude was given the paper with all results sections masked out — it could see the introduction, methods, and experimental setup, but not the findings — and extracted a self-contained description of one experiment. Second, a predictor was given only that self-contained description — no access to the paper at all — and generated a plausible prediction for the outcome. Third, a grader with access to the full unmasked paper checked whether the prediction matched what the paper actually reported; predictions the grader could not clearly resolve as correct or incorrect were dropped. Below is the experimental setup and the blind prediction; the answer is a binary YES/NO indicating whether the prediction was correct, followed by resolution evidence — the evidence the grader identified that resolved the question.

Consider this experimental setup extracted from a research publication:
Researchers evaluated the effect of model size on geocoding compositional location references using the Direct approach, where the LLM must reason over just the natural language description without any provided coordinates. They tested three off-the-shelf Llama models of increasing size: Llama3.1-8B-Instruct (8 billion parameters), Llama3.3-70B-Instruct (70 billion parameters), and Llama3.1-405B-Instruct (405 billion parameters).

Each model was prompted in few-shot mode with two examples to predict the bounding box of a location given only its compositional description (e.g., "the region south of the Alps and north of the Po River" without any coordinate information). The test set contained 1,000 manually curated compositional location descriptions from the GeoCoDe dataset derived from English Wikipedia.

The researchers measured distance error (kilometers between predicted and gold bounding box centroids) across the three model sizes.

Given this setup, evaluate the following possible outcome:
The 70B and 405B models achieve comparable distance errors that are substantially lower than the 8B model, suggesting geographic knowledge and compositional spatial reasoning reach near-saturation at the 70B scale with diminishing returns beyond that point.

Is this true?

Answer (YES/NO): NO